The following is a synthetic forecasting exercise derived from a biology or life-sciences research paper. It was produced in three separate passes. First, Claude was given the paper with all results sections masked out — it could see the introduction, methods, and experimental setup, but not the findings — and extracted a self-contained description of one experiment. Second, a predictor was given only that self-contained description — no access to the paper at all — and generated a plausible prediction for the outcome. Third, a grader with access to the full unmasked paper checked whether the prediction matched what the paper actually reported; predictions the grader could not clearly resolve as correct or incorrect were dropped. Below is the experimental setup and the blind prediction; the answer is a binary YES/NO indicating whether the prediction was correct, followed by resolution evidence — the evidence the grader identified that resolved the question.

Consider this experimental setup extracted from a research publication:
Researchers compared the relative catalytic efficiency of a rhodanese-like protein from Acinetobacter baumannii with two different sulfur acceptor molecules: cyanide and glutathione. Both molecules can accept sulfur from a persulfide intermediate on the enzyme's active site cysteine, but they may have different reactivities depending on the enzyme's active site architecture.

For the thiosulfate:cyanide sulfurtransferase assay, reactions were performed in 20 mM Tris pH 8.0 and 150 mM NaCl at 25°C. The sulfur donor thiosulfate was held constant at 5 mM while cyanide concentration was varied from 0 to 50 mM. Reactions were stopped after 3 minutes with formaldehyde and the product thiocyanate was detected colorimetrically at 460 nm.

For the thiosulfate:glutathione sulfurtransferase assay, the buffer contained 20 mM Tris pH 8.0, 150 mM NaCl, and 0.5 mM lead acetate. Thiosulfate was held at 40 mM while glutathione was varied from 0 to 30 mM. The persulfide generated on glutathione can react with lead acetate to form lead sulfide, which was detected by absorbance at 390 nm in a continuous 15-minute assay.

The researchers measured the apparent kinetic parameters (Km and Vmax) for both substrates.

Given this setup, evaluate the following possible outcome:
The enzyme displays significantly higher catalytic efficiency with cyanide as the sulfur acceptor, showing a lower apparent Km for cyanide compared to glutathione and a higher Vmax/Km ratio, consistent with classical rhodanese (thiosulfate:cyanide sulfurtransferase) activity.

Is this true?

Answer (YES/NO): NO